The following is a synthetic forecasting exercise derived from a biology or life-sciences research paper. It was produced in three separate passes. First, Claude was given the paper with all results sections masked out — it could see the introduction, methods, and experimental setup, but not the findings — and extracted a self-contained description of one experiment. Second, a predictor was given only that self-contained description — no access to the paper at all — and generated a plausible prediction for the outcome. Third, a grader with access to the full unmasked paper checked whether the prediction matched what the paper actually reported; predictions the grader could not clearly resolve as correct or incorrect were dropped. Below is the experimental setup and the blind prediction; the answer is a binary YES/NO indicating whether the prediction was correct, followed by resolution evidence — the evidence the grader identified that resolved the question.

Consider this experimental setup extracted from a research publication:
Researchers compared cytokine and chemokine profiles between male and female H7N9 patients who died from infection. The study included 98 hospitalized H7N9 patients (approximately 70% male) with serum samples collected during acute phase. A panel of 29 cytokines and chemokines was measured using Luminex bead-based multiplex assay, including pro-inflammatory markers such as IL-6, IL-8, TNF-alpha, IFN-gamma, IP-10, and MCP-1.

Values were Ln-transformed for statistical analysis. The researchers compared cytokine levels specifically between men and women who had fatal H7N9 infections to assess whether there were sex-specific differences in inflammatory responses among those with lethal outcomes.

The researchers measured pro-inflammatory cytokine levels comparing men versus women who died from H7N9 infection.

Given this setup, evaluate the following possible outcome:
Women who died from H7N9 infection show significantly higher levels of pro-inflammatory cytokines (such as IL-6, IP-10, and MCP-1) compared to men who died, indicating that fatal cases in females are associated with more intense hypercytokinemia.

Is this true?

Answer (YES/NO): NO